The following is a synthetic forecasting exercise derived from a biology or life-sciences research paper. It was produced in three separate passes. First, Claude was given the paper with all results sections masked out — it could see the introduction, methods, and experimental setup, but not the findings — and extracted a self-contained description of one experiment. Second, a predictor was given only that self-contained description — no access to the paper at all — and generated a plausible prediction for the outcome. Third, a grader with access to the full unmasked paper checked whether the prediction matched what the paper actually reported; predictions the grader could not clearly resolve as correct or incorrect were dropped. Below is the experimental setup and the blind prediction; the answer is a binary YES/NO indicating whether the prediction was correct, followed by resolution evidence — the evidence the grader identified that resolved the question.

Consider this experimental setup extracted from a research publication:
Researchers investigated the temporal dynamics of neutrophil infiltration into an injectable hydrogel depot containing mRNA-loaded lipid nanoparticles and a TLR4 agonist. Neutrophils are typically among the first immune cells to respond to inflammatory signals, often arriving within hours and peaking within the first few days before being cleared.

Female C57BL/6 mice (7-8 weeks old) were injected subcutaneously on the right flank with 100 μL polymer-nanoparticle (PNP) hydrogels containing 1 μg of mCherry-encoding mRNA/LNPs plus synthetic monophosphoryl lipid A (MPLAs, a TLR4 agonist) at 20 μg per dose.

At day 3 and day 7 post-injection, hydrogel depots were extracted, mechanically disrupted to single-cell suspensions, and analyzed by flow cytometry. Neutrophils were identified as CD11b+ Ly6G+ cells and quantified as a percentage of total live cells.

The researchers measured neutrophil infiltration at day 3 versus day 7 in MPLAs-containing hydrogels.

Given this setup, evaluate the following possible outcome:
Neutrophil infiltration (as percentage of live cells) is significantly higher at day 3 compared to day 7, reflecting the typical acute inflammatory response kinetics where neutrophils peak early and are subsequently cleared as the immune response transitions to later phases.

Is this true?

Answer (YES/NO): YES